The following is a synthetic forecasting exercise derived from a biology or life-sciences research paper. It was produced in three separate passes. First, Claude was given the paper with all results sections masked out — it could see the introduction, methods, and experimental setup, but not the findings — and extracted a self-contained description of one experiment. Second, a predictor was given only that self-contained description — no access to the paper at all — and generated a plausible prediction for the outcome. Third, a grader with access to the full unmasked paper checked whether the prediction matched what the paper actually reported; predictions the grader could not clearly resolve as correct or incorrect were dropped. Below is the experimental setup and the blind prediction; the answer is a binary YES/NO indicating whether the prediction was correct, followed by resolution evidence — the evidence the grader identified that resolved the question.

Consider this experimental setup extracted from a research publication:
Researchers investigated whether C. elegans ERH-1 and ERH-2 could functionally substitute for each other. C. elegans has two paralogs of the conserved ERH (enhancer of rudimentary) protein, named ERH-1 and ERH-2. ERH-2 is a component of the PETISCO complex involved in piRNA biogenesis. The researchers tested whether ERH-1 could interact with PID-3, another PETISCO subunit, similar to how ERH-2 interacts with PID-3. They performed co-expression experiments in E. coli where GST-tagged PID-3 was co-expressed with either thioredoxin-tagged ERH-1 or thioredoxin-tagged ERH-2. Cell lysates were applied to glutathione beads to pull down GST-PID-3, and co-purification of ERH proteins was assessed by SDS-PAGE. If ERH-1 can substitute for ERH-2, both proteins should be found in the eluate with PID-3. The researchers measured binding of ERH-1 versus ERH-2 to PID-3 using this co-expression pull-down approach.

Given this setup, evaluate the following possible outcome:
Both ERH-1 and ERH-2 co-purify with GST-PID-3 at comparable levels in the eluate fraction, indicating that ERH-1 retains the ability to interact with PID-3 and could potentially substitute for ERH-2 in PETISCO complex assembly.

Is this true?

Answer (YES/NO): NO